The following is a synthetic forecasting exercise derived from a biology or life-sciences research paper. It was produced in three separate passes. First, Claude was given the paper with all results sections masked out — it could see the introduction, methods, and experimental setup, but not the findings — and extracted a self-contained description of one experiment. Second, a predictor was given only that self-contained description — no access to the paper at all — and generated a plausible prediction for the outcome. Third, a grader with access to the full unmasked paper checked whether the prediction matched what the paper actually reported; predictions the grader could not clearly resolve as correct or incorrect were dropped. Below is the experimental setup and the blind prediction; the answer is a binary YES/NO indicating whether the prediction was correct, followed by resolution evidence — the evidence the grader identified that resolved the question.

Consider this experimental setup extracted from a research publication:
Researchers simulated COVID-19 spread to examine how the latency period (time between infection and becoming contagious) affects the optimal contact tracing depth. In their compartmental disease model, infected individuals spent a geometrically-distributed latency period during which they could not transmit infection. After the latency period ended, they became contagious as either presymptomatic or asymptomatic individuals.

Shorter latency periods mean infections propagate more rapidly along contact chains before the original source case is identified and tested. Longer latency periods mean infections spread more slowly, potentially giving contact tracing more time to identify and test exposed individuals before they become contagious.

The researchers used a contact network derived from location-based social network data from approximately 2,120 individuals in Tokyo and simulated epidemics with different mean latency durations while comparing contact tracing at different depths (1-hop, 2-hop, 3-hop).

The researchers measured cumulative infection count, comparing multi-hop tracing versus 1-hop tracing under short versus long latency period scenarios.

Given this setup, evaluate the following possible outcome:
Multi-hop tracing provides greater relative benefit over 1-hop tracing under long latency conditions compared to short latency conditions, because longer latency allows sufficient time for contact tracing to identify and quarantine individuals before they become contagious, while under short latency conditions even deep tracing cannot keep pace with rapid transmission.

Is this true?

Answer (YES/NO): NO